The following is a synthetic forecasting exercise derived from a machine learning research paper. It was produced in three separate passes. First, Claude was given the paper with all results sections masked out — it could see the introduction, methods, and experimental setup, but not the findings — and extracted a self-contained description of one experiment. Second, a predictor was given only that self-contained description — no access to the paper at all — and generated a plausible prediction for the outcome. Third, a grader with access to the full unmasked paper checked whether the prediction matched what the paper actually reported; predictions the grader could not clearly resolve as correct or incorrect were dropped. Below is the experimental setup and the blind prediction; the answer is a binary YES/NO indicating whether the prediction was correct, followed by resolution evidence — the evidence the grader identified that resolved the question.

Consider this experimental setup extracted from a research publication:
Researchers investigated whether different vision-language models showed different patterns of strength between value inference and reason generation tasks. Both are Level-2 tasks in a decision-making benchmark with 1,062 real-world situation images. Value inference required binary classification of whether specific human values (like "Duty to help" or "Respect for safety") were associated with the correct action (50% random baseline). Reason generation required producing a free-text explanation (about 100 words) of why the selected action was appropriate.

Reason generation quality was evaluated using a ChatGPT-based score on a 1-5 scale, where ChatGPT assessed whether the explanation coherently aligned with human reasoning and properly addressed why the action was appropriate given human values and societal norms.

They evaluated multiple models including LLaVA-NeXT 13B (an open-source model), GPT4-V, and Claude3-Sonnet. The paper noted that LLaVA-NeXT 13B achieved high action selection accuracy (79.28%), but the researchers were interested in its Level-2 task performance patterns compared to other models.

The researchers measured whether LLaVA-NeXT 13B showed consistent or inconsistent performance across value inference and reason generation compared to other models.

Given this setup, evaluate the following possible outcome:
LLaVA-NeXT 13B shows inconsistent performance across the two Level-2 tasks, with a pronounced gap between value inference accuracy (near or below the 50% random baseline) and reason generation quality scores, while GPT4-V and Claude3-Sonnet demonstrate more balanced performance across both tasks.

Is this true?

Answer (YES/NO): NO